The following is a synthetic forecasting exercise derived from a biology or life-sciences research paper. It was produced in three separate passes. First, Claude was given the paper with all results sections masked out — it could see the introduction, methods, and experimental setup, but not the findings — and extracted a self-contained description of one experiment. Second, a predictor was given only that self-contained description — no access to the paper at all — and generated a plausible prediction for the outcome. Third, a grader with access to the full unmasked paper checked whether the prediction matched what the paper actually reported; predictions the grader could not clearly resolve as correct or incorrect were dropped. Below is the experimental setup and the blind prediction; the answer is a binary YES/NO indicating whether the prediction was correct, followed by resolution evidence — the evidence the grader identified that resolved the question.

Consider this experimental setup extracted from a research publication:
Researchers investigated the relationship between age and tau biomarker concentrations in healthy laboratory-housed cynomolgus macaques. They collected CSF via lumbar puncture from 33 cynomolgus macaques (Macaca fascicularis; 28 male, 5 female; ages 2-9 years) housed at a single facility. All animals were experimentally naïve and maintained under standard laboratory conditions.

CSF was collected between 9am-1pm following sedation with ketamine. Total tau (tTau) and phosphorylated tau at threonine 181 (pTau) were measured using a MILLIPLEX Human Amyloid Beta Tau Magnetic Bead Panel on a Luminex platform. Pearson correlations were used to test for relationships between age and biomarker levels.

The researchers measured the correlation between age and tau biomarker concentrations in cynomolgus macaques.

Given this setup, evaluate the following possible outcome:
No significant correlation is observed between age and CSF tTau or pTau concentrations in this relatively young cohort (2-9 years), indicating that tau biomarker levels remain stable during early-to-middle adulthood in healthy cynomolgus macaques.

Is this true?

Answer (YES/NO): YES